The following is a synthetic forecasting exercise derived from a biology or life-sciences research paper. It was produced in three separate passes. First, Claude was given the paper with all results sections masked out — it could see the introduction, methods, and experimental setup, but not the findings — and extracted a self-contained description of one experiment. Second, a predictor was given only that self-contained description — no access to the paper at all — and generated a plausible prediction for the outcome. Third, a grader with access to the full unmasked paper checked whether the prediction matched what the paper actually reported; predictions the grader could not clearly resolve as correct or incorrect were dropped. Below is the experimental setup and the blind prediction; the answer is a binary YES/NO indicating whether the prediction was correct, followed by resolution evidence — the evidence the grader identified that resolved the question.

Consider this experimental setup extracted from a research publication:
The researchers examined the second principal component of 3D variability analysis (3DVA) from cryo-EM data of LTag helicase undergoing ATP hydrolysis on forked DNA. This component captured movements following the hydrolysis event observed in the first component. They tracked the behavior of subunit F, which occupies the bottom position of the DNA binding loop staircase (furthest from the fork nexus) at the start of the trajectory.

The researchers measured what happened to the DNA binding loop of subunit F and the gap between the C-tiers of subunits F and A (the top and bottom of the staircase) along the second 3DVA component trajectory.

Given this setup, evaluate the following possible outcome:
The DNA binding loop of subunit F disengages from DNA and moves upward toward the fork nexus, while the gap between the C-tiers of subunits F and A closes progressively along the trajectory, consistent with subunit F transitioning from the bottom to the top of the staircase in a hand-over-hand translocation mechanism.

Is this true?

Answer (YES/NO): YES